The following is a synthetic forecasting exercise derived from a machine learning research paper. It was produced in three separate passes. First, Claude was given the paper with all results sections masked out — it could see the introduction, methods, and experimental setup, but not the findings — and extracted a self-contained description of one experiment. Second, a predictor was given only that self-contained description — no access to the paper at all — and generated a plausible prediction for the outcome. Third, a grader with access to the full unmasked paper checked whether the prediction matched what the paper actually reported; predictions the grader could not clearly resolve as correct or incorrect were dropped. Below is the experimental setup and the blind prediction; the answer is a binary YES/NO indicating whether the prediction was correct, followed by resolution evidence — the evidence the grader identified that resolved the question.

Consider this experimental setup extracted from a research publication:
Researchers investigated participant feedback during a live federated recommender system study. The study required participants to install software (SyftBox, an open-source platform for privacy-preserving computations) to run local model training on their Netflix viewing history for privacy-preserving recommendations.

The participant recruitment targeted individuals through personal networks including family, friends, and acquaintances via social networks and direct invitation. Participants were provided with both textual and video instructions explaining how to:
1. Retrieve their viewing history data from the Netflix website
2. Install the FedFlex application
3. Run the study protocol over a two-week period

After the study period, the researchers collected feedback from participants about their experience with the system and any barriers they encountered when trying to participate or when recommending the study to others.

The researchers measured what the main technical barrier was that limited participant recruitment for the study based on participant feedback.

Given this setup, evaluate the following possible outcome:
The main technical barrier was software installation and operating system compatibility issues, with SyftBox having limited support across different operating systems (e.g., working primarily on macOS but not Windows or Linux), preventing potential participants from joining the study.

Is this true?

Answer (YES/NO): NO